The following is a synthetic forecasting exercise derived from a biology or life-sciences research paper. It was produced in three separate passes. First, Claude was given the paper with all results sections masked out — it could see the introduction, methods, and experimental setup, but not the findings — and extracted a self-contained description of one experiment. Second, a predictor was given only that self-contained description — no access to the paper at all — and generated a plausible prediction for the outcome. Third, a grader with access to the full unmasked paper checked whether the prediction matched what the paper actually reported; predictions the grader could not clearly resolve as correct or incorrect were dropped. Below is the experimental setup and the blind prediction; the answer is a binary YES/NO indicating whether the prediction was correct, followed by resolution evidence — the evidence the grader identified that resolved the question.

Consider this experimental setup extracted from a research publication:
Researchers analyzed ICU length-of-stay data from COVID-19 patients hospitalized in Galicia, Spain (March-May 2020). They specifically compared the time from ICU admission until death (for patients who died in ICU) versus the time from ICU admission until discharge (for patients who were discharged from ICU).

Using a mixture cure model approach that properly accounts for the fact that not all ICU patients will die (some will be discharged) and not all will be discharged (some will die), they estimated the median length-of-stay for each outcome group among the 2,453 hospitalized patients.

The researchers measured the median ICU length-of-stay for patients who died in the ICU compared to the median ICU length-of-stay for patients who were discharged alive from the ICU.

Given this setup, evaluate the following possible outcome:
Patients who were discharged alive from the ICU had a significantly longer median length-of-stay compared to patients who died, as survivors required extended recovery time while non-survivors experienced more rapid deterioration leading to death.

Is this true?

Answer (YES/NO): NO